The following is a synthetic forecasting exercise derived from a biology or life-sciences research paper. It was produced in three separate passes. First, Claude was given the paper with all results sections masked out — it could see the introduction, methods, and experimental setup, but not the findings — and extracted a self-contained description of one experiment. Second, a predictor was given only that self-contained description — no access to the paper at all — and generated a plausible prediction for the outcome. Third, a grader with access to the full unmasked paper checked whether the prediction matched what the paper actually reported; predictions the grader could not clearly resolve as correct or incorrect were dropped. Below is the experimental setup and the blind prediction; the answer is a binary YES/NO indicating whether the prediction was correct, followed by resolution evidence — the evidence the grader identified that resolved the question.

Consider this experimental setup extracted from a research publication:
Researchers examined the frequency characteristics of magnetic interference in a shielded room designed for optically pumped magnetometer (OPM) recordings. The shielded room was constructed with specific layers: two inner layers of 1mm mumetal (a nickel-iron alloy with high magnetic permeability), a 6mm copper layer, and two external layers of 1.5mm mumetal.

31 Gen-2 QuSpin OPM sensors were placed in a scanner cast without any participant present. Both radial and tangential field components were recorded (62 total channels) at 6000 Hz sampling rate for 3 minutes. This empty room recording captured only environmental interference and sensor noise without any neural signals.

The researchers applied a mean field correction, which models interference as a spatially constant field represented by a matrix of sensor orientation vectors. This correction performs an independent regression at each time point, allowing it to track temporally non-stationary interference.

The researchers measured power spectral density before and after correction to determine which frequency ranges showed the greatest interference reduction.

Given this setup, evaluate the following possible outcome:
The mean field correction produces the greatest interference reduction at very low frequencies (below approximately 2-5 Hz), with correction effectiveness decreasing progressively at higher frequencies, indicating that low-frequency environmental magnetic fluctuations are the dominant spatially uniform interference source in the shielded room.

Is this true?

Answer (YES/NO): NO